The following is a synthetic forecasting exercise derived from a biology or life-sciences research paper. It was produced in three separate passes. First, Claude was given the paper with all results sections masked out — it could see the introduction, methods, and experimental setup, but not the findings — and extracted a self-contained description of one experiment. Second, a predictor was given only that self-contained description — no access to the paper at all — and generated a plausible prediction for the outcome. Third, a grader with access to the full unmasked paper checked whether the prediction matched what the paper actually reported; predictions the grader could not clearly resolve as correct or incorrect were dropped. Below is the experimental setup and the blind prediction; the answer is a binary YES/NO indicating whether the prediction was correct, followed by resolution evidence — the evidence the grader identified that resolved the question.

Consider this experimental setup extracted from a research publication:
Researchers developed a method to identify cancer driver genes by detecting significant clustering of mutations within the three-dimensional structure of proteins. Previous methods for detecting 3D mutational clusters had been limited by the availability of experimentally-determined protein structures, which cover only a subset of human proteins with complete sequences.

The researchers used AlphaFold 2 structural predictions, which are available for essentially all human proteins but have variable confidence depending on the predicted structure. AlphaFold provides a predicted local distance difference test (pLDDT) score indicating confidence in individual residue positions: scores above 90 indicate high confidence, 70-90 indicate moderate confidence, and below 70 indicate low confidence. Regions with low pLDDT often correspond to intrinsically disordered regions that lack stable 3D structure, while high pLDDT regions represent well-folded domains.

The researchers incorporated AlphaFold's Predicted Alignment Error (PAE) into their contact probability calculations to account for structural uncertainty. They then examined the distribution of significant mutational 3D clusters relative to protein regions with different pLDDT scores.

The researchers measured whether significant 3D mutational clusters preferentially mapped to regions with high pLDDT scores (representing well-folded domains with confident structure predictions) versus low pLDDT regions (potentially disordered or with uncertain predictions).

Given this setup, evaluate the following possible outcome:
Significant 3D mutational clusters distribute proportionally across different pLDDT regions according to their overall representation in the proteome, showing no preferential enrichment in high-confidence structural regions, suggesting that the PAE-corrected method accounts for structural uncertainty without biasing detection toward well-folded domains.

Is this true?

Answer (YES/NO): NO